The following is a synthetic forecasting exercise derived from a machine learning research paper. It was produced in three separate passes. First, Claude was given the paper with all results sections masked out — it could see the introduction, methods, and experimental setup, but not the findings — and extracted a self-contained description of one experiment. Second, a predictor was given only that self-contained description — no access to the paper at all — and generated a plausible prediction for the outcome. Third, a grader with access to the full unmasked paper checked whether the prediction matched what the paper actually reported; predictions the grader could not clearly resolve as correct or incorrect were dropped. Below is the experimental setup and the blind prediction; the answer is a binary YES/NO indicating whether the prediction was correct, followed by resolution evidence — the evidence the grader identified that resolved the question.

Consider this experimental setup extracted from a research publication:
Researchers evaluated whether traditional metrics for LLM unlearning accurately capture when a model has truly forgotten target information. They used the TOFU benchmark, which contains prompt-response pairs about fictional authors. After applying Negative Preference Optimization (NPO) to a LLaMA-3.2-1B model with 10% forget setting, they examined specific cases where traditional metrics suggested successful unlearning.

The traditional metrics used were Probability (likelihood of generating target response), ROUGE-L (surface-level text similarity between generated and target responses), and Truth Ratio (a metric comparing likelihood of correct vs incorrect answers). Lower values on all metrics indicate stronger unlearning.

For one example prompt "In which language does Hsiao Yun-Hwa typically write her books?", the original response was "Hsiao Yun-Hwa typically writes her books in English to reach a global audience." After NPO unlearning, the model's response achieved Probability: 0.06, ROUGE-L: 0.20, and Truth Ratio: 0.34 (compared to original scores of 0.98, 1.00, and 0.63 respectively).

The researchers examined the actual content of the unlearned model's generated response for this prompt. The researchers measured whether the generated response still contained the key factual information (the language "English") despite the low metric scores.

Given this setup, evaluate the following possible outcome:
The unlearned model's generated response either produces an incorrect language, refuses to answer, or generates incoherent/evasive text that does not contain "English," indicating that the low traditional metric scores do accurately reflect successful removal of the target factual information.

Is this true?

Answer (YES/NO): NO